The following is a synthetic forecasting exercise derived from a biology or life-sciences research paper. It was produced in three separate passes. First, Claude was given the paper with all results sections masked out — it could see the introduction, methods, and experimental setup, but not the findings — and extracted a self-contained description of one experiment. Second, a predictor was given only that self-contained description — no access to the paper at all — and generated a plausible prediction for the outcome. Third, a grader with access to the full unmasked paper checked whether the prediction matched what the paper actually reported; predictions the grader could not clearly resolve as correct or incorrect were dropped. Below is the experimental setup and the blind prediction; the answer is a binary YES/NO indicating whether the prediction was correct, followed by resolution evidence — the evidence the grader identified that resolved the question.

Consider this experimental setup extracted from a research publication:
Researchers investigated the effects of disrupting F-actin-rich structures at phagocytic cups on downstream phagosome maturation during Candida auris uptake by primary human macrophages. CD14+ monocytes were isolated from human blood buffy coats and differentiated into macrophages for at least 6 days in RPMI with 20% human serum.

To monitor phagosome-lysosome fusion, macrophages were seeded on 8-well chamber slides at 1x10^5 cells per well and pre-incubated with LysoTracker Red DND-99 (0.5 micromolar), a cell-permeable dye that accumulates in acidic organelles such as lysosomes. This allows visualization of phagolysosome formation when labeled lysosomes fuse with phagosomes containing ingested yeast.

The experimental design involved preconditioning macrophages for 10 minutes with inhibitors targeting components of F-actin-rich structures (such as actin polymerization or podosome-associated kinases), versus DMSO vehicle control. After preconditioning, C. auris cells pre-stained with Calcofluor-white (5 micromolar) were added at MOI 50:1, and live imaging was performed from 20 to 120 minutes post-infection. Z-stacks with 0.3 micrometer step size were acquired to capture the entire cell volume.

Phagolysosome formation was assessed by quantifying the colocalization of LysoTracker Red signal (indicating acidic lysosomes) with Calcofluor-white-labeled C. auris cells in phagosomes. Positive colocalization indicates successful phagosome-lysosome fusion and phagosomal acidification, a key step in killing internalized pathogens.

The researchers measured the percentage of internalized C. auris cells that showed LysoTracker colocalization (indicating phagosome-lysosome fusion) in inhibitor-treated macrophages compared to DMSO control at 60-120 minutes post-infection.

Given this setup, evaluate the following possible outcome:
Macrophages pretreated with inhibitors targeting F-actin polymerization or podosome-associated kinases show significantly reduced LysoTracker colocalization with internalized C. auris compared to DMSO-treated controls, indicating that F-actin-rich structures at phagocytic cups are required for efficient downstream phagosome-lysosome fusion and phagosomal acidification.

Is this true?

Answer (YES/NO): YES